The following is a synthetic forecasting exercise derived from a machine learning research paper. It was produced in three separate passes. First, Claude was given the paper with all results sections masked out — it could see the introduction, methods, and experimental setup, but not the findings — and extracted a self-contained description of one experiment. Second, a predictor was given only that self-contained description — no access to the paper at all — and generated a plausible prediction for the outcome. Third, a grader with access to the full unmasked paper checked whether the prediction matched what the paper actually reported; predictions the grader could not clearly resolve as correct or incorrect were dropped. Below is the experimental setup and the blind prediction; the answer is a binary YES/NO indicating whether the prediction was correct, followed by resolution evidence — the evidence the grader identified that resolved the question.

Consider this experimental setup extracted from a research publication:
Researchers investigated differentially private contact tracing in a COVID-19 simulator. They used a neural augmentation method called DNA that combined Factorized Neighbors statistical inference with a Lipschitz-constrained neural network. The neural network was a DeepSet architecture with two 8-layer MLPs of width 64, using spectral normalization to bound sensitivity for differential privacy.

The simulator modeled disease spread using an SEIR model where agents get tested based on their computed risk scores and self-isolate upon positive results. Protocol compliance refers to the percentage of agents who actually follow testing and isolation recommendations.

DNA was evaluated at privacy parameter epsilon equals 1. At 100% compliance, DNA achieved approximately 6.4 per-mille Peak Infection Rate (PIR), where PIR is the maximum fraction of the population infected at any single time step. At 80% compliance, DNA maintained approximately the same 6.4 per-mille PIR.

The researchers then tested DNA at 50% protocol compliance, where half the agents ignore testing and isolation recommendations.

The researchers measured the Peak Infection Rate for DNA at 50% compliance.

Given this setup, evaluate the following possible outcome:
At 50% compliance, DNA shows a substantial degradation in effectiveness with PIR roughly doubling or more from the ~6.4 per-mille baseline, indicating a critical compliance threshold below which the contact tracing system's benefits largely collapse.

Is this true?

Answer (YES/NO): YES